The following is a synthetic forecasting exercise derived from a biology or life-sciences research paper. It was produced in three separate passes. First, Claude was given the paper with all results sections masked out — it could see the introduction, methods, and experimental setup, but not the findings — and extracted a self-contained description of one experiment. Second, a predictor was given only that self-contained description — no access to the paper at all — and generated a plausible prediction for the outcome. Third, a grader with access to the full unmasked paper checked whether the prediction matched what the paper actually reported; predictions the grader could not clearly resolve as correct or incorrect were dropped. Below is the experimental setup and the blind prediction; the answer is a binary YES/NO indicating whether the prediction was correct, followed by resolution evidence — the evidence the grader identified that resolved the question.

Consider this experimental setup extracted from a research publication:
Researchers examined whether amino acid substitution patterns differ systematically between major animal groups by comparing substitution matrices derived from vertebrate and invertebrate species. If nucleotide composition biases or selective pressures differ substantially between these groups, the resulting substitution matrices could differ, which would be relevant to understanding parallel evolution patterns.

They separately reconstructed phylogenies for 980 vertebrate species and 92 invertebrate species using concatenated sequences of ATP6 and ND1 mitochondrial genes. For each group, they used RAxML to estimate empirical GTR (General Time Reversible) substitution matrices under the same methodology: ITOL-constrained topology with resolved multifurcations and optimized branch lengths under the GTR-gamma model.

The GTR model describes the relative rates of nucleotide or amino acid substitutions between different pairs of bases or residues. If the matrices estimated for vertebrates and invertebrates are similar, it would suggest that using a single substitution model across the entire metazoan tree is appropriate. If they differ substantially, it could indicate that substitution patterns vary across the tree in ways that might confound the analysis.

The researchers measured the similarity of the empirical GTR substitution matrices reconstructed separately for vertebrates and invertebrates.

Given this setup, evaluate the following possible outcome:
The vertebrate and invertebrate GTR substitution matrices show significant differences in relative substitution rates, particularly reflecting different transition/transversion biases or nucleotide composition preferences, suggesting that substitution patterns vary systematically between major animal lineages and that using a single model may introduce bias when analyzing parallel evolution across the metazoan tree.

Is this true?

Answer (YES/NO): NO